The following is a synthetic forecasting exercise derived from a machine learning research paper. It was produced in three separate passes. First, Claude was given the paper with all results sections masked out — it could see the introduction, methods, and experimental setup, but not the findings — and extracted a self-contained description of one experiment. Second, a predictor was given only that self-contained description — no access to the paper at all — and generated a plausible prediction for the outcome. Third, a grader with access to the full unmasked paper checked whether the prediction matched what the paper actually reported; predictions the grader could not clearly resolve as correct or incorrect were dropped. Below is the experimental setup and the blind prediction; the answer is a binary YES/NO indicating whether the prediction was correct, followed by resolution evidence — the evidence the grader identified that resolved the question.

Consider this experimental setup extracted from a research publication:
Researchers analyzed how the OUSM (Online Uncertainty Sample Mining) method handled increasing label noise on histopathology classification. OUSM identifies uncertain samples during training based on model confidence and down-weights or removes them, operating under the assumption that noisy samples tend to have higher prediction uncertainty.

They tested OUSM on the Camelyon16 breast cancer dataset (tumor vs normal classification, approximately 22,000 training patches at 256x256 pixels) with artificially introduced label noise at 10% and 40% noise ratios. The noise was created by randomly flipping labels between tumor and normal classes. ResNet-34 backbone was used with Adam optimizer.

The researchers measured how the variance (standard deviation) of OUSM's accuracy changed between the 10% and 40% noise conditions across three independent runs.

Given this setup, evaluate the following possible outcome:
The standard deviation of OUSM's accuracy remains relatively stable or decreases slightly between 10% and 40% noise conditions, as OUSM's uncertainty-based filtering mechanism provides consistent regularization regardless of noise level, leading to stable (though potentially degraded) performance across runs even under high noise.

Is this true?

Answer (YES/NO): NO